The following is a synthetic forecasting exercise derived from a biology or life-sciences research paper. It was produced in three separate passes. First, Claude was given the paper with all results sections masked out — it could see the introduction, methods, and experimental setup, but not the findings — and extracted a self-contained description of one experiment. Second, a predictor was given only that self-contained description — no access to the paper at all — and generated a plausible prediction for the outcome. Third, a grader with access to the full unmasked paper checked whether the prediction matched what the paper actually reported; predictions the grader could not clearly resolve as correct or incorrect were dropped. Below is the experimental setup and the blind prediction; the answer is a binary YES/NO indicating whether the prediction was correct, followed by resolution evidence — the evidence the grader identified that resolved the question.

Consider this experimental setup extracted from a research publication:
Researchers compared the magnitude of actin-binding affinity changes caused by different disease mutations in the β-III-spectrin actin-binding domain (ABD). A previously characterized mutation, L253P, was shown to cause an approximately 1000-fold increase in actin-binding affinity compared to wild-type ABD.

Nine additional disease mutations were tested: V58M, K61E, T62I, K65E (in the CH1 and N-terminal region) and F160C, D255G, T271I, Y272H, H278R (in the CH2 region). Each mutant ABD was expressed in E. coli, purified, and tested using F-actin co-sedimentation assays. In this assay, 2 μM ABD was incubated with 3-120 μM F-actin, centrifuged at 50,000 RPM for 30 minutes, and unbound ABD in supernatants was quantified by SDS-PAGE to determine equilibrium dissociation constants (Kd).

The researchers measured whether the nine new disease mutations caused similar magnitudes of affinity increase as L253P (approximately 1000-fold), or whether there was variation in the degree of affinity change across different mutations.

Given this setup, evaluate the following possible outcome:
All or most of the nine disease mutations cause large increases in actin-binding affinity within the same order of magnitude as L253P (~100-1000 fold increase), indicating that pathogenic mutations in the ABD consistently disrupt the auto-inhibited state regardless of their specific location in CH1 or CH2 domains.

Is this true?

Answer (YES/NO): NO